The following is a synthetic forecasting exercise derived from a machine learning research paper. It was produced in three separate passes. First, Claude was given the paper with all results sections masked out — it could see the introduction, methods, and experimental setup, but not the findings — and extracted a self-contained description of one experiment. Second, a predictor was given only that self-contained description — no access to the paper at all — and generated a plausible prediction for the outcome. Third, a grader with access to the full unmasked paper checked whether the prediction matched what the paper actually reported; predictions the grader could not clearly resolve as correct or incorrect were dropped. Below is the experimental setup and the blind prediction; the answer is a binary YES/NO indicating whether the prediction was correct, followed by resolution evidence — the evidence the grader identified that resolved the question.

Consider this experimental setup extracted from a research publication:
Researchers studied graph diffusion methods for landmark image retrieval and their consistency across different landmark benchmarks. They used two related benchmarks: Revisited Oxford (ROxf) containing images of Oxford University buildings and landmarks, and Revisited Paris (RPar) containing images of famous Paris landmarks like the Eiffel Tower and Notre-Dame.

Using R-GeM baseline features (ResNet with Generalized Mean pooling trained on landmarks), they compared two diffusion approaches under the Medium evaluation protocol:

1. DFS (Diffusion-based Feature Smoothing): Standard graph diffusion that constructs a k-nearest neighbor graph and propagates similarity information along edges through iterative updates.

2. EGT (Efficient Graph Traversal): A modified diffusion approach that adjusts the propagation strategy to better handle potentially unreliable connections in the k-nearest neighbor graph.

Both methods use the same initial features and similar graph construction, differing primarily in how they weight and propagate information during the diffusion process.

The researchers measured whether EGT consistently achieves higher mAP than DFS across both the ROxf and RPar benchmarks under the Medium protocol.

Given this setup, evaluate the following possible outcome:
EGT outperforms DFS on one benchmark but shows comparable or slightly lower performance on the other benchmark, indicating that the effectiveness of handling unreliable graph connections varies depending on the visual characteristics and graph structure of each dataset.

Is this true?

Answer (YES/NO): YES